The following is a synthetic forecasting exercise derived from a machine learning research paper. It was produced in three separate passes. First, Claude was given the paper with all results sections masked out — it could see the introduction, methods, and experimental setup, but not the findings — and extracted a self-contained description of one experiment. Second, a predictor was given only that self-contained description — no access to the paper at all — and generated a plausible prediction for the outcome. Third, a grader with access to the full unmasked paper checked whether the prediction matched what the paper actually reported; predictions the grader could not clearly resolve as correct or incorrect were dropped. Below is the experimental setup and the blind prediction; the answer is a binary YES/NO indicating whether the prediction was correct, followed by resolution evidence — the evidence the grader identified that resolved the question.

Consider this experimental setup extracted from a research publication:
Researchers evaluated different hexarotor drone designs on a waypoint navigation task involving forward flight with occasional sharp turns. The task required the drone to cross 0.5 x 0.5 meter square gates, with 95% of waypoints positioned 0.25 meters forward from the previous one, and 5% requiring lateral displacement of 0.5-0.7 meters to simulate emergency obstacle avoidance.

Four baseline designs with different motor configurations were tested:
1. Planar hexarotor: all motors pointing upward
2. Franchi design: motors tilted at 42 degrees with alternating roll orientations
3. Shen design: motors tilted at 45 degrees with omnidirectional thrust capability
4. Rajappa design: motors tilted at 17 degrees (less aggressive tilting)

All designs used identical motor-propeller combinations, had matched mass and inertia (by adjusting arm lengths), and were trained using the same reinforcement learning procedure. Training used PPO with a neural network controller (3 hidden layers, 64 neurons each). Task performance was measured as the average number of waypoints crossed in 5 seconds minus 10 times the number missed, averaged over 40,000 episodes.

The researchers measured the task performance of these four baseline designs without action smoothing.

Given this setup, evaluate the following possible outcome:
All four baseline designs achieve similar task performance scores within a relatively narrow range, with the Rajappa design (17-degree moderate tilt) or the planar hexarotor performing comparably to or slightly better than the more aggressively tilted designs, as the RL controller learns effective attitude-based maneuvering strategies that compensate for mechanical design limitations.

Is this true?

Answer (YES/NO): NO